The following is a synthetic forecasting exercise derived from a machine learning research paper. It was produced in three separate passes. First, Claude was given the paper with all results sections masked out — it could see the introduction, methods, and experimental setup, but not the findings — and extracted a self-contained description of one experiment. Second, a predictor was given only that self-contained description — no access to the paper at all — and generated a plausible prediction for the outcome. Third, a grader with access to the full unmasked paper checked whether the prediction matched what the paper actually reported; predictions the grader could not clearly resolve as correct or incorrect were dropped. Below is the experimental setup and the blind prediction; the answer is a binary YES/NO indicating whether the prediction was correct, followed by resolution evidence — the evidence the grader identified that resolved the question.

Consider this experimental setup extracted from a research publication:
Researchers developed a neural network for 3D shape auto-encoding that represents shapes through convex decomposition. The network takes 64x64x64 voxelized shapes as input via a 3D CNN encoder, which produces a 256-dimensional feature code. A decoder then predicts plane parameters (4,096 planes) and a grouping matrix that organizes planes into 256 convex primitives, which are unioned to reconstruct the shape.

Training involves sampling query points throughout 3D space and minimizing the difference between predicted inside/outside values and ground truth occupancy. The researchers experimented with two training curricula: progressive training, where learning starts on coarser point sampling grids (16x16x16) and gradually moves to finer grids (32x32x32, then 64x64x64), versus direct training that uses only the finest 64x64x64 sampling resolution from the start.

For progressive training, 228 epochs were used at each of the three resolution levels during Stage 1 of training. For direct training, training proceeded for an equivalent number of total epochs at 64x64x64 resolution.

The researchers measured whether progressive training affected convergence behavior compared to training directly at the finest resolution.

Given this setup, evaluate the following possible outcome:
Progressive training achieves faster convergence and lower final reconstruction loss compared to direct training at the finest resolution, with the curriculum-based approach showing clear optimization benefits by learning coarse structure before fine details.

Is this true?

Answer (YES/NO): NO